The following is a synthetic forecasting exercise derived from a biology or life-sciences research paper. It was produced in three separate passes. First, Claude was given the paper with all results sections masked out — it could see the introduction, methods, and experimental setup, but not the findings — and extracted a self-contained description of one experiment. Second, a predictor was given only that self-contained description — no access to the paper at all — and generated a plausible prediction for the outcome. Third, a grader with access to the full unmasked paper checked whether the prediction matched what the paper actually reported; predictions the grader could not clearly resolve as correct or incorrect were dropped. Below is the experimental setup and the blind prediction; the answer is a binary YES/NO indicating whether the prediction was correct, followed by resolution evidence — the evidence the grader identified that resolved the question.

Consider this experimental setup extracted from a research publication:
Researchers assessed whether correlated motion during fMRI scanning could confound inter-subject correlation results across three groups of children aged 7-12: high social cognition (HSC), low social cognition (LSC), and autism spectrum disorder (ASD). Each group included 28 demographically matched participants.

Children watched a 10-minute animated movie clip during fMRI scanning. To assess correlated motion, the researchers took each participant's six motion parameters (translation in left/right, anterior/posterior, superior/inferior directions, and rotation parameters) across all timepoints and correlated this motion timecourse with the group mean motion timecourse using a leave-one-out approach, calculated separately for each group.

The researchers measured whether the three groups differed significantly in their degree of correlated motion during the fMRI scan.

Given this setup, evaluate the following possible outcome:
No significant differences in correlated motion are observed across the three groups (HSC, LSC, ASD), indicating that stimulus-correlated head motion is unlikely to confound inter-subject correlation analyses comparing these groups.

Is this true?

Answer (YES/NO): YES